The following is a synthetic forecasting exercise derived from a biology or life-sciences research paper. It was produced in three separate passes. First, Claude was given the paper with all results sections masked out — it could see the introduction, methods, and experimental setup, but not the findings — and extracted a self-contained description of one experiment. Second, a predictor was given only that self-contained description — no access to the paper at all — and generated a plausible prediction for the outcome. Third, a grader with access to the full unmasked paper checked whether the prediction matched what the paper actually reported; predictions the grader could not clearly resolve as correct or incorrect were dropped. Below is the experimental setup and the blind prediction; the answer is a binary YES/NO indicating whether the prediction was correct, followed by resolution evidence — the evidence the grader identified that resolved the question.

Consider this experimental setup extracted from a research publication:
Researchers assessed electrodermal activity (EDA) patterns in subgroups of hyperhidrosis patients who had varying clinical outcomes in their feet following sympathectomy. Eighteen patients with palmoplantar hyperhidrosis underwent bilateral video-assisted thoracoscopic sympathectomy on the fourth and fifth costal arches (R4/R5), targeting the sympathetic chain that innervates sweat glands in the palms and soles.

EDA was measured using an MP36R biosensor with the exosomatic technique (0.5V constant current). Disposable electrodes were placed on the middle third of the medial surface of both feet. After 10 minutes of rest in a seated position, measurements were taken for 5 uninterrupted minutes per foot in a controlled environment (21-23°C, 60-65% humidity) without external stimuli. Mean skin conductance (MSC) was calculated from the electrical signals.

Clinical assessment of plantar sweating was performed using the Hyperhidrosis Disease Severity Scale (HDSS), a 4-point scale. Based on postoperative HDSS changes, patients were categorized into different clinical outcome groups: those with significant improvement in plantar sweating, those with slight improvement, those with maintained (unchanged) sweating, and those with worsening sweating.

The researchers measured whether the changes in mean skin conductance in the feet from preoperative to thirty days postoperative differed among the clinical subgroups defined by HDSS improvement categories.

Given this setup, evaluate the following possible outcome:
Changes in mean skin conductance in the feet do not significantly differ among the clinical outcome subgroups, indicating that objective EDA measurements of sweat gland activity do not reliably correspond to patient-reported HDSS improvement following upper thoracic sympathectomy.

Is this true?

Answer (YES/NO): NO